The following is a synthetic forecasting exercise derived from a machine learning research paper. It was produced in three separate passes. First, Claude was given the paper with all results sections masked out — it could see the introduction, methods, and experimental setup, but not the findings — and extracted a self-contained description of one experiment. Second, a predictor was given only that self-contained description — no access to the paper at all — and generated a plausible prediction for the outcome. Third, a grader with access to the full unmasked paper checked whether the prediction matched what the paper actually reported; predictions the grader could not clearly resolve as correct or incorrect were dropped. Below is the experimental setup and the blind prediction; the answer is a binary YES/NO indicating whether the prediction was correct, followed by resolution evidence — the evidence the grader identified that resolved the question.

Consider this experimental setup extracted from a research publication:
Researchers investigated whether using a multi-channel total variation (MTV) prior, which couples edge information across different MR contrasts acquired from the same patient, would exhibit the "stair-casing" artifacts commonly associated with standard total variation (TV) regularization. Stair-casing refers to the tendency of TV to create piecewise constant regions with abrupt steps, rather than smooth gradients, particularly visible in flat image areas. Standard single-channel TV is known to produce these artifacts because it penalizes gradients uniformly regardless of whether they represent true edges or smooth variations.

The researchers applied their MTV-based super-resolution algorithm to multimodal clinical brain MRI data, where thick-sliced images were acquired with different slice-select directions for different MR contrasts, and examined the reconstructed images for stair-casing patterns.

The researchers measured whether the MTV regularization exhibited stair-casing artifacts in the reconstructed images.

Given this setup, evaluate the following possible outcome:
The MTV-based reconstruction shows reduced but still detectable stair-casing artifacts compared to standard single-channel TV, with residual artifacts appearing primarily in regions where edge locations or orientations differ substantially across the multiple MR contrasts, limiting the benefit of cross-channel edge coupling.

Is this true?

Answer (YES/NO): NO